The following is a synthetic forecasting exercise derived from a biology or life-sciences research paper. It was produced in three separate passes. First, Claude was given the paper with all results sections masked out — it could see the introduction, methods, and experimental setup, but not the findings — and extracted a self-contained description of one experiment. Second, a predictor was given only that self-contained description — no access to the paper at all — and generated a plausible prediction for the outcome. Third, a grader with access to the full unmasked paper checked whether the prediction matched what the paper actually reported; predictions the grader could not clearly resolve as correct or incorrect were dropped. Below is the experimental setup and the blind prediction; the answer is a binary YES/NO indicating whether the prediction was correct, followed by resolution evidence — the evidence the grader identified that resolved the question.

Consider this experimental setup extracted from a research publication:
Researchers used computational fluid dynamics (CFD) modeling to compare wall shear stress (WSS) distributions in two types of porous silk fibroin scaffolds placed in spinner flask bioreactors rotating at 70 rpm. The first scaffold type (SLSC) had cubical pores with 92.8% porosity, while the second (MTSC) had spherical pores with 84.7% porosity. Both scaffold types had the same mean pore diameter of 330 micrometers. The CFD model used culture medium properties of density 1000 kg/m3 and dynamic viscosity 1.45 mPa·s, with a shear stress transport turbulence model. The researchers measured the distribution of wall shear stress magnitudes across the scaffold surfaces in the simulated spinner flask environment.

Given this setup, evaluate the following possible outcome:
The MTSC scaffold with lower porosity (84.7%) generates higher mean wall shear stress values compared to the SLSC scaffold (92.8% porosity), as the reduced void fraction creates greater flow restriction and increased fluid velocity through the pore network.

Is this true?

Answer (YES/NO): NO